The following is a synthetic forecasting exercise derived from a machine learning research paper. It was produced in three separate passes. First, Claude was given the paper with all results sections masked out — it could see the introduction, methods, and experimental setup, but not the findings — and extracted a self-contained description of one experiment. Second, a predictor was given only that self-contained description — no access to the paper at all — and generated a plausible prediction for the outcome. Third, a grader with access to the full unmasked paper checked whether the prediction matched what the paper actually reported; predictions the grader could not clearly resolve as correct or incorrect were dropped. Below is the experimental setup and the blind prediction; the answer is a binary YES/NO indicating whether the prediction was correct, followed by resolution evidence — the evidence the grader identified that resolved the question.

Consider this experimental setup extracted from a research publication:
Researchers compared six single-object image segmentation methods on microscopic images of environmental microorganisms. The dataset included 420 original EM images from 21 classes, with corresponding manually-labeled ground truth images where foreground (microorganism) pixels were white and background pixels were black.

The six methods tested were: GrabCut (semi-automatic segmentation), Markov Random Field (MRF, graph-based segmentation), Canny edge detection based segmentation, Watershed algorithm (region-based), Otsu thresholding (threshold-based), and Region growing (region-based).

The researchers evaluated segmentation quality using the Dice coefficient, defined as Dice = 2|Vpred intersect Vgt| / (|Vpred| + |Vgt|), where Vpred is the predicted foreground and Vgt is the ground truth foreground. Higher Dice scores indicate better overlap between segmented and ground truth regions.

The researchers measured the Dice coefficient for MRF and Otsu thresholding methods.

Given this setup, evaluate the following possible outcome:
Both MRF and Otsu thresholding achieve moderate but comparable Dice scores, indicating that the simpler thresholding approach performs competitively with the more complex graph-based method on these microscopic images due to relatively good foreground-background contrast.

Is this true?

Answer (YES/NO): NO